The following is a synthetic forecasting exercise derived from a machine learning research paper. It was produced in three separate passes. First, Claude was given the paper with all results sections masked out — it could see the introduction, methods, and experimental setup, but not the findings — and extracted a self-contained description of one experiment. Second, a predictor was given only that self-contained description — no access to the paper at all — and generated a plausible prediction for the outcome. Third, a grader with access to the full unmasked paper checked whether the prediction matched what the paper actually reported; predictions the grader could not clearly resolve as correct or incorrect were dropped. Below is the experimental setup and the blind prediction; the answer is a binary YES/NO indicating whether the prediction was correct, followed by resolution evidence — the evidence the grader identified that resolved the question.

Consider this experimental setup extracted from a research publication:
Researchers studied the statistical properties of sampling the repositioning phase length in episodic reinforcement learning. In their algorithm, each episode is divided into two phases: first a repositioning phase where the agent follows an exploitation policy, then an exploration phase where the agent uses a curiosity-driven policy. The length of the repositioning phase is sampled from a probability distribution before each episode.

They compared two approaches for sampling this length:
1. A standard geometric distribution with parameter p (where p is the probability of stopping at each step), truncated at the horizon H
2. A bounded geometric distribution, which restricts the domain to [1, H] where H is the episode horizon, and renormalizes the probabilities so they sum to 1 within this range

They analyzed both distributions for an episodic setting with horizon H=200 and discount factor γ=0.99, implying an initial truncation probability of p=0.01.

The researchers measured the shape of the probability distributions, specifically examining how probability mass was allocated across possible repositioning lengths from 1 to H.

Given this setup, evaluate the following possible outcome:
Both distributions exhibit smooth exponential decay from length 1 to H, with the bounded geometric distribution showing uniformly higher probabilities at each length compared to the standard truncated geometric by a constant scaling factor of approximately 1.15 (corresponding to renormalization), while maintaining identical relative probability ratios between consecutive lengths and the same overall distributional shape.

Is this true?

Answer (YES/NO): NO